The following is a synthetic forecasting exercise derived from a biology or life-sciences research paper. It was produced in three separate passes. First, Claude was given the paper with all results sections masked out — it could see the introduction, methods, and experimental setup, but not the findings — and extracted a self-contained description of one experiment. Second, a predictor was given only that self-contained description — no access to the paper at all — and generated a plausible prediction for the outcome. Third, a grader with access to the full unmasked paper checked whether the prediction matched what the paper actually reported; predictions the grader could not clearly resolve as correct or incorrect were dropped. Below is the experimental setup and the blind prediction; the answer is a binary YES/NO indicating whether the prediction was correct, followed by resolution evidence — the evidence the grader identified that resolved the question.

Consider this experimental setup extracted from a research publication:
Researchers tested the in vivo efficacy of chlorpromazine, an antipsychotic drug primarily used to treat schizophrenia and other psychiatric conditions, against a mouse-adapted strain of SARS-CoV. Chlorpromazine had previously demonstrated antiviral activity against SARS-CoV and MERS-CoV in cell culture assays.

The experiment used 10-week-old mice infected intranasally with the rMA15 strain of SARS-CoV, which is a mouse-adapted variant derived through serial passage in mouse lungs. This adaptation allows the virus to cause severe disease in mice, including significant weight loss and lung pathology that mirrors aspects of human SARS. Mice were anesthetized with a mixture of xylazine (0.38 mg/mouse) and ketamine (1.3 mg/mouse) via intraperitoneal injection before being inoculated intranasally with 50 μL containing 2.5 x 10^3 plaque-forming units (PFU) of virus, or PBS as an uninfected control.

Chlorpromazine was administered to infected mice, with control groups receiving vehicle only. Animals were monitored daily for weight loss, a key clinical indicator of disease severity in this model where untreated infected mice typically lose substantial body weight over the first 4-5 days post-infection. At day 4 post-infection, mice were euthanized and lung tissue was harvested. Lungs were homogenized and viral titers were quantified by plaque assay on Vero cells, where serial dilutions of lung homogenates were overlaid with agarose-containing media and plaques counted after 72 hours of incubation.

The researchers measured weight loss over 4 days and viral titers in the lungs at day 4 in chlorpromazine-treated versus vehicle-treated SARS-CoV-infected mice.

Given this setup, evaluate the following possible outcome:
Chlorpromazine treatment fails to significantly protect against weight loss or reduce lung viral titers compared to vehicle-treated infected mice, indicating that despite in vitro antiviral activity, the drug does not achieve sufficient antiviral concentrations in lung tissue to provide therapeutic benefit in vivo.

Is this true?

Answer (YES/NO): NO